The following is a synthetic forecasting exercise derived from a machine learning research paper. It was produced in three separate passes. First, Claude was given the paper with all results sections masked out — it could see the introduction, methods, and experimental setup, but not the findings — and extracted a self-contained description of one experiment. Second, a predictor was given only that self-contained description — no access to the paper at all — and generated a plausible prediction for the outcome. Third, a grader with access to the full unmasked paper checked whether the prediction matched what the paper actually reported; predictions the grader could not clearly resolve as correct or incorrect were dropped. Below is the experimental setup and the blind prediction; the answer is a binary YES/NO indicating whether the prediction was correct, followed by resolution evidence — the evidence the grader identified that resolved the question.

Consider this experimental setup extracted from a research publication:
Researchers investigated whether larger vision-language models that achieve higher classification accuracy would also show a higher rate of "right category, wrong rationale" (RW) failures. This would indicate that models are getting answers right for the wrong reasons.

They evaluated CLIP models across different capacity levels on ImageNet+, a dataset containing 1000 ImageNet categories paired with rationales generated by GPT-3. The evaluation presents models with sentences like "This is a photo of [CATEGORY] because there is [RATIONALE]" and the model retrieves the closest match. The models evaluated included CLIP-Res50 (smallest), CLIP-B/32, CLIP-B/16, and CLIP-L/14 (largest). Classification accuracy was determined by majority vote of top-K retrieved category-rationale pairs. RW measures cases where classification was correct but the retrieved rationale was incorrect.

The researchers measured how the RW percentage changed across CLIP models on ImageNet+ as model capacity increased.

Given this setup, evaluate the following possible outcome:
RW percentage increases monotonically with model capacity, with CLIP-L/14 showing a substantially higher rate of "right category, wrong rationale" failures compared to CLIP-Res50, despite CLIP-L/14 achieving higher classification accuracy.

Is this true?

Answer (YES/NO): NO